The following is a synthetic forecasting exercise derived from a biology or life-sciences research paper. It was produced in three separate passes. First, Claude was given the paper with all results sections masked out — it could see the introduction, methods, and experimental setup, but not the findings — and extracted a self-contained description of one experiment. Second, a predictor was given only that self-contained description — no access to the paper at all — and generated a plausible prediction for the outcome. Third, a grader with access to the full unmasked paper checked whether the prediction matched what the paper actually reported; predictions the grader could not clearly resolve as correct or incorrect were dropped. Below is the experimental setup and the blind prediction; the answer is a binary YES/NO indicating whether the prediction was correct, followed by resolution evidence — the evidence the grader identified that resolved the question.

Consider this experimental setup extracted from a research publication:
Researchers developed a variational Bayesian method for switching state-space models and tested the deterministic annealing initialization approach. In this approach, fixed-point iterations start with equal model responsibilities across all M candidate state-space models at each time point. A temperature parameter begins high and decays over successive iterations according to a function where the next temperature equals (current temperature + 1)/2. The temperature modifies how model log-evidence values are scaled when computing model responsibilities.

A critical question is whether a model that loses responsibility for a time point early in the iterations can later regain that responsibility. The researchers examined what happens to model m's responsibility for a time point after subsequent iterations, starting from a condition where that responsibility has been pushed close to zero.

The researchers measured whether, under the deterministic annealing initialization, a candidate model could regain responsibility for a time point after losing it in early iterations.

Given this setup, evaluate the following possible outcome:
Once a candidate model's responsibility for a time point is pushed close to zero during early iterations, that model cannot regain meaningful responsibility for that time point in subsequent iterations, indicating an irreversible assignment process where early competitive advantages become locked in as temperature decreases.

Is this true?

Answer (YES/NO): YES